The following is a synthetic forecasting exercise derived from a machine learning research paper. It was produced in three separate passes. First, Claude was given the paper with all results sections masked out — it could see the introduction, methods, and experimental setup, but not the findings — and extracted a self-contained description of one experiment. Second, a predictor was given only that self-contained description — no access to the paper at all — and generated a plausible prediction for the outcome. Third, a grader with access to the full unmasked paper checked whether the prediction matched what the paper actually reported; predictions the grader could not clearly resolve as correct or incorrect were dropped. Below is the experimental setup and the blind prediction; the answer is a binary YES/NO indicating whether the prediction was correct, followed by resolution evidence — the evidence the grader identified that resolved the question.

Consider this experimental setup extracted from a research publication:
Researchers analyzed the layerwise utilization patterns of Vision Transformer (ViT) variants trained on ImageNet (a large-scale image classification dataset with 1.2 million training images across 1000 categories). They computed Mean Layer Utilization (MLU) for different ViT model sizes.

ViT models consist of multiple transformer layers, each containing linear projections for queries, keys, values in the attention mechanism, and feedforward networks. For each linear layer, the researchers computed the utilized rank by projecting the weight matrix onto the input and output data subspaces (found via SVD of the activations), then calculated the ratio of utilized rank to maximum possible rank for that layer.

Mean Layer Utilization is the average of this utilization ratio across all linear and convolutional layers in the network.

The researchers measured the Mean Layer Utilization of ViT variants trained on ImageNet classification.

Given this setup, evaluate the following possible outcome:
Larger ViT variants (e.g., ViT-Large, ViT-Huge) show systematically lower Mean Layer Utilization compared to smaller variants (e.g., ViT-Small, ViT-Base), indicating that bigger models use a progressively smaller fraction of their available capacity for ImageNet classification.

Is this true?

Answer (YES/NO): YES